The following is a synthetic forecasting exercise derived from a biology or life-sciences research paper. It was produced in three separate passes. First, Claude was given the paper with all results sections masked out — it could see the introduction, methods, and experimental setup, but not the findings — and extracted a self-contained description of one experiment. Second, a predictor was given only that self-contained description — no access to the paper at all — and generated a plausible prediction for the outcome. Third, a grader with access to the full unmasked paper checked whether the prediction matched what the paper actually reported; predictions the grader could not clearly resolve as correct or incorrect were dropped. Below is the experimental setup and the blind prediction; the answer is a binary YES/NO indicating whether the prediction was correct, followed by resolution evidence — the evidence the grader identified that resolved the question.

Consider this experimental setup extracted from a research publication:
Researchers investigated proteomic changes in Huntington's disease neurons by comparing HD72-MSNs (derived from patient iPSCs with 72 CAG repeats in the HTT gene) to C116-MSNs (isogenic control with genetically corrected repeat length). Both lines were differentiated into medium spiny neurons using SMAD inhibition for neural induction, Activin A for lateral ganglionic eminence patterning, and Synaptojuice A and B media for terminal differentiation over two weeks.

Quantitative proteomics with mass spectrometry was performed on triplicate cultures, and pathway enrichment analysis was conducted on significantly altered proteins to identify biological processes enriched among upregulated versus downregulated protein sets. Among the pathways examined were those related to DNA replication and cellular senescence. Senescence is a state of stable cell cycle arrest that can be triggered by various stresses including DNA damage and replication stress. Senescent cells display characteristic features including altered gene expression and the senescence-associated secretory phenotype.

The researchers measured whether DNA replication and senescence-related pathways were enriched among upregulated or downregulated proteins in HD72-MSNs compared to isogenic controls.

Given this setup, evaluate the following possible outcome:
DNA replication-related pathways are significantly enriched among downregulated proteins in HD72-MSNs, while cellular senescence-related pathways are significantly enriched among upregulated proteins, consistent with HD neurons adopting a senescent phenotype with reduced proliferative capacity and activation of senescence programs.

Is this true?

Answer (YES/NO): NO